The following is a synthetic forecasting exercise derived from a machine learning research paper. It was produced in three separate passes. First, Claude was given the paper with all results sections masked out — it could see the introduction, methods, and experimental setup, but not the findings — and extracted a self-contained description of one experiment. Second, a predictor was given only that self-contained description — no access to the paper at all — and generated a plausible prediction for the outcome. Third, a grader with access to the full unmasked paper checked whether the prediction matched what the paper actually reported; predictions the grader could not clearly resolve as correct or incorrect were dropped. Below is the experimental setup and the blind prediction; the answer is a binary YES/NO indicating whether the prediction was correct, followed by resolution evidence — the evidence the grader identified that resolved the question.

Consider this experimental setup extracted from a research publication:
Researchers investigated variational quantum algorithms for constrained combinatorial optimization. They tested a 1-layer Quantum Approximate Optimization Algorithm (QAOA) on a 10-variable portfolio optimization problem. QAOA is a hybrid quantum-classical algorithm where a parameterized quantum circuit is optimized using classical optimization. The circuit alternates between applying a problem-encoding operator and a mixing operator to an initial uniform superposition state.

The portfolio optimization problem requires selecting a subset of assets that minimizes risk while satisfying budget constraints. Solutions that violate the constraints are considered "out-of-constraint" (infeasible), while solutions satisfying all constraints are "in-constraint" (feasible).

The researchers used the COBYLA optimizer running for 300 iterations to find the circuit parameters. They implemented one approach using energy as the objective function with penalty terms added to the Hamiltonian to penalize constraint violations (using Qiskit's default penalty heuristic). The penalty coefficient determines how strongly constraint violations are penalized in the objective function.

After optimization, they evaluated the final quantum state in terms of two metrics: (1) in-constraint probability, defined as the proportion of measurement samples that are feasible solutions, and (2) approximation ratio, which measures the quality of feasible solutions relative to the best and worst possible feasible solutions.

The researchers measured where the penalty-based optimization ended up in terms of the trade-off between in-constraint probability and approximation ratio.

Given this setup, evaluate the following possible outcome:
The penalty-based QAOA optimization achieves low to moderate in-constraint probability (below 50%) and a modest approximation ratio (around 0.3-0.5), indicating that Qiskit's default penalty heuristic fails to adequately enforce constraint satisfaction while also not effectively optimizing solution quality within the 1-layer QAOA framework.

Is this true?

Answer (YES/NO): NO